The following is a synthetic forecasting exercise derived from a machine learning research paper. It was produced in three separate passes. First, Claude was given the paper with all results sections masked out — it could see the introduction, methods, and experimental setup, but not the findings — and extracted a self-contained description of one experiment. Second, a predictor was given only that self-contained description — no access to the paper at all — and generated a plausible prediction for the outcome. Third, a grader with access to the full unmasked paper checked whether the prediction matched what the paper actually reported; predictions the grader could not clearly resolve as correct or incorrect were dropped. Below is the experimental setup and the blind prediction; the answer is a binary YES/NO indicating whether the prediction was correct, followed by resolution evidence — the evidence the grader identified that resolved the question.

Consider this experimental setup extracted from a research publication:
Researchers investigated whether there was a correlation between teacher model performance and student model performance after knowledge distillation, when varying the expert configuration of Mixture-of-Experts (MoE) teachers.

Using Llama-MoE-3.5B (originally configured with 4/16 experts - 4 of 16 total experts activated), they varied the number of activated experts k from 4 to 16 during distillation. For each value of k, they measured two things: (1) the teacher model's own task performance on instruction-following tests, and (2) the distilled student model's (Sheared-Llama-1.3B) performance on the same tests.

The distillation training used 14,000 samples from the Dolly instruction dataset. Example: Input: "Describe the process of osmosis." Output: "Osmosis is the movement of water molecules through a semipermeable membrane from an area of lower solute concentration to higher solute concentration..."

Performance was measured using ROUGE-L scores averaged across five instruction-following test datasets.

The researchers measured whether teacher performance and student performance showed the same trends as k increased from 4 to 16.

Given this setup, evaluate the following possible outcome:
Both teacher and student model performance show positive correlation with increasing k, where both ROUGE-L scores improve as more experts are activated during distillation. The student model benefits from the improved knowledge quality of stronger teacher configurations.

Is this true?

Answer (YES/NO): NO